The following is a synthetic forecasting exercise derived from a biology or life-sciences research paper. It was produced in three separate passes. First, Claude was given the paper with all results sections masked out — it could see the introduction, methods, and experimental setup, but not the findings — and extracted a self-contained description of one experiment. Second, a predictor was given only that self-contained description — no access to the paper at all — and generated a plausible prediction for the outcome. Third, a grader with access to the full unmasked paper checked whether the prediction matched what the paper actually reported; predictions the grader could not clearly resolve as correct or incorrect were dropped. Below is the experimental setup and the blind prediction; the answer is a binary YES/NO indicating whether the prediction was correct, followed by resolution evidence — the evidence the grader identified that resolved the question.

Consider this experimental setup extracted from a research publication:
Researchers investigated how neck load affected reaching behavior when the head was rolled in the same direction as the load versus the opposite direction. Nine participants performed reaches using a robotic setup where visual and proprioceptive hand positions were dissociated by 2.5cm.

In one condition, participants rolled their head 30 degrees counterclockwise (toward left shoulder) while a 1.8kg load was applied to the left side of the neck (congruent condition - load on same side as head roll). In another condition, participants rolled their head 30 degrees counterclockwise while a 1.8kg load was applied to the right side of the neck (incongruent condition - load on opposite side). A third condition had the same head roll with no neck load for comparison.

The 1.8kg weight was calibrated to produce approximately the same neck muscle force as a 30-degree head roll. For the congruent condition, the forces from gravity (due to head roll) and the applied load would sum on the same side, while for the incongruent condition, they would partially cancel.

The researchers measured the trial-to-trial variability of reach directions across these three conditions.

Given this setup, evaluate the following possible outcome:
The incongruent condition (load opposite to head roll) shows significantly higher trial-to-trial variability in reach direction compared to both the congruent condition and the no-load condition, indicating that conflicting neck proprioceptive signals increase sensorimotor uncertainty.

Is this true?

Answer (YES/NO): NO